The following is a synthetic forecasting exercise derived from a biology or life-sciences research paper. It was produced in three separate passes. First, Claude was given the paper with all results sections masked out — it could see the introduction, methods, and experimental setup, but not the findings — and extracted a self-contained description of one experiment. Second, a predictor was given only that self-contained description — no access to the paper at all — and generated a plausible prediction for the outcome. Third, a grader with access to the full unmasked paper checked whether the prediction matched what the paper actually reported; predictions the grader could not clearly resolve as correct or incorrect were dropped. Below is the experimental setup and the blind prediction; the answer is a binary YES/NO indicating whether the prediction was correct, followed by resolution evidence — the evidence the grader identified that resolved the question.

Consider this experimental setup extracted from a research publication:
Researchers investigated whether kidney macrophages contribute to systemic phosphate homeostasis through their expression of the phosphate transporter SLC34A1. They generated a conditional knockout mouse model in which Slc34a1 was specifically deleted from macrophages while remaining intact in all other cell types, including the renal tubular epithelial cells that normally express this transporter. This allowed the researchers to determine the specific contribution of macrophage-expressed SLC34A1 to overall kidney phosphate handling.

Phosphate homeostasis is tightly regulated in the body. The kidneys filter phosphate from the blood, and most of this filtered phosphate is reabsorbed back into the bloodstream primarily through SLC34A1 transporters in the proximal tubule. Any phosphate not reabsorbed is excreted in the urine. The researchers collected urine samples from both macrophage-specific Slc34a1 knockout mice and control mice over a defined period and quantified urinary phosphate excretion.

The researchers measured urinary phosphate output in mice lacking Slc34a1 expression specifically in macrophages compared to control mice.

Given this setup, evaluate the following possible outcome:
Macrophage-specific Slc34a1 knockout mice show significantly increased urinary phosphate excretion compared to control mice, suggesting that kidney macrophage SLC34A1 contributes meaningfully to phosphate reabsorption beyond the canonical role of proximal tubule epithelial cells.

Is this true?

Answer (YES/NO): YES